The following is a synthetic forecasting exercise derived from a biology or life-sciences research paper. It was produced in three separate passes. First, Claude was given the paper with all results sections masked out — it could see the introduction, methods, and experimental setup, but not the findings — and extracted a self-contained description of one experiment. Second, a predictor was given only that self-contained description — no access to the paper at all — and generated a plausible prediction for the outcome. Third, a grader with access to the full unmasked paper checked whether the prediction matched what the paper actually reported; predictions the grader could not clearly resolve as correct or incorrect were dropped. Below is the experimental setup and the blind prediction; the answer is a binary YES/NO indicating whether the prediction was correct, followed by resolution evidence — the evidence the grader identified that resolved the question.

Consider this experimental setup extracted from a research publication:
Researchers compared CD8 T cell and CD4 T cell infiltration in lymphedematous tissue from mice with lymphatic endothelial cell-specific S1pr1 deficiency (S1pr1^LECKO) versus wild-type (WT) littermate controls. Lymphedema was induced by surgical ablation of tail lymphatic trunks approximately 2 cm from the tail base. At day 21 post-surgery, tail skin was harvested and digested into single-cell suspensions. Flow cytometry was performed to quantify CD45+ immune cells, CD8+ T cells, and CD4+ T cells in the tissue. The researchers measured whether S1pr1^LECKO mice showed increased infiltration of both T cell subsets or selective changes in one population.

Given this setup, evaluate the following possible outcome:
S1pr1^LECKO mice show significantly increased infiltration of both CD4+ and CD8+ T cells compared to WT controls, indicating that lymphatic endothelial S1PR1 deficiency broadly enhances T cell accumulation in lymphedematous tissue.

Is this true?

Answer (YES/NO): NO